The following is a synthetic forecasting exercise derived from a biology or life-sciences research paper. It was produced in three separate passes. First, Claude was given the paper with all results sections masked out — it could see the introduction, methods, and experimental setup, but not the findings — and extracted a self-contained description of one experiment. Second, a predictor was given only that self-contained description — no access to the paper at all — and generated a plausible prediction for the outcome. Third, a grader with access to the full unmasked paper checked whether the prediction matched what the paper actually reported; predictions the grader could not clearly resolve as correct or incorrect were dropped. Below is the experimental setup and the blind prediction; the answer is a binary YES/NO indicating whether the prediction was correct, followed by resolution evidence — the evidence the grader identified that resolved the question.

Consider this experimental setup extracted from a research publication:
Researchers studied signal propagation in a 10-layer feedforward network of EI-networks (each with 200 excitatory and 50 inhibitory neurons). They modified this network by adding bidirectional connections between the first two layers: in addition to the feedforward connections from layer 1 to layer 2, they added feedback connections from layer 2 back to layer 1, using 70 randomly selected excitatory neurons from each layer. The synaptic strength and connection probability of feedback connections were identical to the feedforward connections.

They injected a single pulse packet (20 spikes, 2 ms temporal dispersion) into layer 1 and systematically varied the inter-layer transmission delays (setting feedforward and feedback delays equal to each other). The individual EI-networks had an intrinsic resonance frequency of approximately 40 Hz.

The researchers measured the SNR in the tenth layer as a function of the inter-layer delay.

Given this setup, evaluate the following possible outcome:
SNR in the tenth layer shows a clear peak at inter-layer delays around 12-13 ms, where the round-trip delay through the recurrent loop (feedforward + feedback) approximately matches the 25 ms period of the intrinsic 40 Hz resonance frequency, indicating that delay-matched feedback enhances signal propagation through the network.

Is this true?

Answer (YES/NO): YES